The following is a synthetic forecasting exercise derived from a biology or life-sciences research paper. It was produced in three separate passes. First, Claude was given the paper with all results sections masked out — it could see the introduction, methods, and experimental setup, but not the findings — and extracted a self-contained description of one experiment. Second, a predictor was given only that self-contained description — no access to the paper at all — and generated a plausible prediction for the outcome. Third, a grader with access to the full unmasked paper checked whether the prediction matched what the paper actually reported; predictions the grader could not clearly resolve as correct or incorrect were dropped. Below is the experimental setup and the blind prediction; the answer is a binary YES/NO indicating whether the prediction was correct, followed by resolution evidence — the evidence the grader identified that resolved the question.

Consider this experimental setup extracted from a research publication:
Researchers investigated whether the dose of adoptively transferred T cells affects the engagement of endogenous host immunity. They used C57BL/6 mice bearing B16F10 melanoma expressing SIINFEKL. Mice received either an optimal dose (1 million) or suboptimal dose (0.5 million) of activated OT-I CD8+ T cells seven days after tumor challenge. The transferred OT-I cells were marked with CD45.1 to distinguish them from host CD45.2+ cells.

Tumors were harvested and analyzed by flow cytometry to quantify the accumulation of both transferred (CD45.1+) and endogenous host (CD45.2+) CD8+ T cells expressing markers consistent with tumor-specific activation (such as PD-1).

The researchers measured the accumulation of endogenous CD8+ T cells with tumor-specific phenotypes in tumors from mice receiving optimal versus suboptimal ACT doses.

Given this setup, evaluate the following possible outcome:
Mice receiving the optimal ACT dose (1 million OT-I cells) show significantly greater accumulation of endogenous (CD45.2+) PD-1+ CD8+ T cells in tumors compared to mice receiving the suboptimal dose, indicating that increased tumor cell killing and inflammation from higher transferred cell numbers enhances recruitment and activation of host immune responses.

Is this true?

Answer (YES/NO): YES